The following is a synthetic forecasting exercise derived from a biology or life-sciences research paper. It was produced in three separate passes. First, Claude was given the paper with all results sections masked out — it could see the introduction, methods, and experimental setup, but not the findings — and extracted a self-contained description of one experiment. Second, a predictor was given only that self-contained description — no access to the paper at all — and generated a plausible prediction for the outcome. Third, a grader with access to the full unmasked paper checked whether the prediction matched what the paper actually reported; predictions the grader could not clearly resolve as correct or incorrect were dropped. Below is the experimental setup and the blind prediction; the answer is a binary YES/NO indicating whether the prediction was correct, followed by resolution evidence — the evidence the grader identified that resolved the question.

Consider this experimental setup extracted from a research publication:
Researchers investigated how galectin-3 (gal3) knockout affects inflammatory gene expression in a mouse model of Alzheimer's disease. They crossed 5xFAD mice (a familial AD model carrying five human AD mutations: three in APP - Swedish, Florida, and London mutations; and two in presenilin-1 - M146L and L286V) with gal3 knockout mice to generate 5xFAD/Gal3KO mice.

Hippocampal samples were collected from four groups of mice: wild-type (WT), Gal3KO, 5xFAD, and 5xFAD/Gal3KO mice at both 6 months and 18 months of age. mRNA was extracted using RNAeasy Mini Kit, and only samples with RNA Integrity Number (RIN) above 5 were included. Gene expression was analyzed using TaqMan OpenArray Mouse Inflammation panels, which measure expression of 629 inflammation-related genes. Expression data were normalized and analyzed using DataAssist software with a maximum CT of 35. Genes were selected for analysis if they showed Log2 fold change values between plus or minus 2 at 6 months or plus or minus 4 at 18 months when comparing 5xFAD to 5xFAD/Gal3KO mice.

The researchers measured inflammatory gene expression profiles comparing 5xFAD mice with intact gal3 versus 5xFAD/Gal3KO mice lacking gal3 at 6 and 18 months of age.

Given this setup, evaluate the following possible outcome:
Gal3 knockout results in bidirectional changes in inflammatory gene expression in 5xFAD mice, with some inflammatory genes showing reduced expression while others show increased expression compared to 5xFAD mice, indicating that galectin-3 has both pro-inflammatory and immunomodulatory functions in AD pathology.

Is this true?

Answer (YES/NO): NO